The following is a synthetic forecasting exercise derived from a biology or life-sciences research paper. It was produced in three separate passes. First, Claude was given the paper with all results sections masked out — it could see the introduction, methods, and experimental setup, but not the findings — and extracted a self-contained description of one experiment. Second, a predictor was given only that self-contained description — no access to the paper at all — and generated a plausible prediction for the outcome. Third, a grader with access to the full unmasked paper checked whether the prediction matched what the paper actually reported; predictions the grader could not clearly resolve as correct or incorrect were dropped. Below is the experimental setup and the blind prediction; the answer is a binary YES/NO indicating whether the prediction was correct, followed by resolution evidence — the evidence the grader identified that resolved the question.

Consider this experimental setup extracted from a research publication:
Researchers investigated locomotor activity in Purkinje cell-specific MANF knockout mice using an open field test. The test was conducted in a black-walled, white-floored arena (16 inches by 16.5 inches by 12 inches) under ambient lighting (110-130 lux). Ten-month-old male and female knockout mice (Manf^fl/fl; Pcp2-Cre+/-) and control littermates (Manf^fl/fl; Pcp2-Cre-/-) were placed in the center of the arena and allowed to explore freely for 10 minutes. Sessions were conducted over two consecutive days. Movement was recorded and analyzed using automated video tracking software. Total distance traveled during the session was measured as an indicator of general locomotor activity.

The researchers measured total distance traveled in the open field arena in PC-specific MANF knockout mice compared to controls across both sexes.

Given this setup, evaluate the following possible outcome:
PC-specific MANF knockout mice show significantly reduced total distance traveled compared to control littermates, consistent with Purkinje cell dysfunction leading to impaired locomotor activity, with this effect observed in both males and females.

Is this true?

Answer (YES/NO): NO